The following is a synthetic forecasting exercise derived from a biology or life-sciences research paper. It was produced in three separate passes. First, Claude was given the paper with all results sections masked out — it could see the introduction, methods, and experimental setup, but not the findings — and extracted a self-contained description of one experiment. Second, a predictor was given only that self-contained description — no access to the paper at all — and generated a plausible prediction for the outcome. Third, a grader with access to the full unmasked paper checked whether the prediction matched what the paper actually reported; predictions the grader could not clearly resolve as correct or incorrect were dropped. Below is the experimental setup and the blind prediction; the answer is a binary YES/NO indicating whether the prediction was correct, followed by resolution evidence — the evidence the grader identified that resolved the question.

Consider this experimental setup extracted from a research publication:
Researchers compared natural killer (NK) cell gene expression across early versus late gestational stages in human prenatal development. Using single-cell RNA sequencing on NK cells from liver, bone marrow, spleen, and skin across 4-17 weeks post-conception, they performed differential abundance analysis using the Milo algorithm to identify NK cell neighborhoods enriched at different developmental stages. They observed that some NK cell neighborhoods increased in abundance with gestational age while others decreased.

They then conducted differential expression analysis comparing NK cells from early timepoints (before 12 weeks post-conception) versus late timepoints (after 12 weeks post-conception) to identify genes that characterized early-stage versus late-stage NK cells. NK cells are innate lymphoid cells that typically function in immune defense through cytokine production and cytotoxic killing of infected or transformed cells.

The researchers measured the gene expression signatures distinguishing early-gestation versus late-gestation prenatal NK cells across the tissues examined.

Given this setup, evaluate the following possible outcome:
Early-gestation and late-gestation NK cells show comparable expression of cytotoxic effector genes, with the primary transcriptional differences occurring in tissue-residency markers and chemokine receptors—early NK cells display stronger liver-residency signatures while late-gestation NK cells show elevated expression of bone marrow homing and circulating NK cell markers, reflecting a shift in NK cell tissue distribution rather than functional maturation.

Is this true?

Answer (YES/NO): NO